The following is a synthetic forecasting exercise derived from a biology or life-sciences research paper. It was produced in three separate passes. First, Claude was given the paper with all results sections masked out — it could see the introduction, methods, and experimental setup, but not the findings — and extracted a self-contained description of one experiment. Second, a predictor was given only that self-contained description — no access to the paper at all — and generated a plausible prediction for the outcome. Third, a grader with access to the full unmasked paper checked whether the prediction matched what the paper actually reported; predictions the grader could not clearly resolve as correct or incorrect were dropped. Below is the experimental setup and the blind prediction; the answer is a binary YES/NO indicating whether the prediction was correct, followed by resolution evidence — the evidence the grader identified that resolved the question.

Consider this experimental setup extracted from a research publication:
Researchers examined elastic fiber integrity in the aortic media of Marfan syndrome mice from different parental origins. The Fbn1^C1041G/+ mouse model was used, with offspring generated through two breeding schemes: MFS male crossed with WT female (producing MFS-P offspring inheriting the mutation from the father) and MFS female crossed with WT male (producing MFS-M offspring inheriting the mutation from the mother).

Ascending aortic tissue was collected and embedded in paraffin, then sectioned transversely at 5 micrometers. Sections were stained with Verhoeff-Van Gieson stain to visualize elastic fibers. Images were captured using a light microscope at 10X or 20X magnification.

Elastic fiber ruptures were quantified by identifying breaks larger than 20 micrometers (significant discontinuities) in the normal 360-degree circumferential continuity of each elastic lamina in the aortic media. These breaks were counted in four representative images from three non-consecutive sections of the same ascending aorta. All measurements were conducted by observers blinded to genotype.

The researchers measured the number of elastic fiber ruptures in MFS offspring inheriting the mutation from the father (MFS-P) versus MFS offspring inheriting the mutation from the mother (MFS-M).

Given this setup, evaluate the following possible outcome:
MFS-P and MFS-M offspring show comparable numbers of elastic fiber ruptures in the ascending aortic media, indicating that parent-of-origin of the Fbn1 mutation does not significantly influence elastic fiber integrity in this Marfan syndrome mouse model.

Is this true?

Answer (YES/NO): NO